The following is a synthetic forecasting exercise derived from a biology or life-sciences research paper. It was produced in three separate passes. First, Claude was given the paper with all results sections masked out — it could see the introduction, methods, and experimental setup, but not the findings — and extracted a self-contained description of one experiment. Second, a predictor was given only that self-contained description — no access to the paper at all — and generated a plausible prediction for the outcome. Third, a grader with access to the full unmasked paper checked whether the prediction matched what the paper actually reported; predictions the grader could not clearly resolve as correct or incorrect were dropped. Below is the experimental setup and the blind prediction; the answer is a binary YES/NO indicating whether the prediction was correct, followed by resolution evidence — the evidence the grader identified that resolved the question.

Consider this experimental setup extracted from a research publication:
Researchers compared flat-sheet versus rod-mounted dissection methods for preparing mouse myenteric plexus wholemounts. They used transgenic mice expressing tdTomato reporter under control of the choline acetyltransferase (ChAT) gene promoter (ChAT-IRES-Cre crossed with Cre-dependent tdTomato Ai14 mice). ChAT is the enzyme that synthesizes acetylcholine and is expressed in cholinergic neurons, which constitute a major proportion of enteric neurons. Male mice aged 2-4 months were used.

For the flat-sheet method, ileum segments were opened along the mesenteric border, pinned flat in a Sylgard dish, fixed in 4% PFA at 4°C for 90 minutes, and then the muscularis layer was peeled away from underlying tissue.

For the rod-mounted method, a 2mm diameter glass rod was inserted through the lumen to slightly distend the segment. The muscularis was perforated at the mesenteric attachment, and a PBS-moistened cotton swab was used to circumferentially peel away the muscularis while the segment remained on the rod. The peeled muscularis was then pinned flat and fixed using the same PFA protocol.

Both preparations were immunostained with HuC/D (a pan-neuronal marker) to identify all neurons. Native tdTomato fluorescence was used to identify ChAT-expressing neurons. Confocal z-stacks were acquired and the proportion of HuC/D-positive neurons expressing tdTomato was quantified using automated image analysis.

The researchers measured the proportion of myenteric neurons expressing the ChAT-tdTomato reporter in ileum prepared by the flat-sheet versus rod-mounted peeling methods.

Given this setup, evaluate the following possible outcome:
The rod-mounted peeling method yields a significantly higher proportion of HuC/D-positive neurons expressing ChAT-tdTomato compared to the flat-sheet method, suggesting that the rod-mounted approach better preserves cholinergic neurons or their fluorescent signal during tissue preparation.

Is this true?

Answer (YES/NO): NO